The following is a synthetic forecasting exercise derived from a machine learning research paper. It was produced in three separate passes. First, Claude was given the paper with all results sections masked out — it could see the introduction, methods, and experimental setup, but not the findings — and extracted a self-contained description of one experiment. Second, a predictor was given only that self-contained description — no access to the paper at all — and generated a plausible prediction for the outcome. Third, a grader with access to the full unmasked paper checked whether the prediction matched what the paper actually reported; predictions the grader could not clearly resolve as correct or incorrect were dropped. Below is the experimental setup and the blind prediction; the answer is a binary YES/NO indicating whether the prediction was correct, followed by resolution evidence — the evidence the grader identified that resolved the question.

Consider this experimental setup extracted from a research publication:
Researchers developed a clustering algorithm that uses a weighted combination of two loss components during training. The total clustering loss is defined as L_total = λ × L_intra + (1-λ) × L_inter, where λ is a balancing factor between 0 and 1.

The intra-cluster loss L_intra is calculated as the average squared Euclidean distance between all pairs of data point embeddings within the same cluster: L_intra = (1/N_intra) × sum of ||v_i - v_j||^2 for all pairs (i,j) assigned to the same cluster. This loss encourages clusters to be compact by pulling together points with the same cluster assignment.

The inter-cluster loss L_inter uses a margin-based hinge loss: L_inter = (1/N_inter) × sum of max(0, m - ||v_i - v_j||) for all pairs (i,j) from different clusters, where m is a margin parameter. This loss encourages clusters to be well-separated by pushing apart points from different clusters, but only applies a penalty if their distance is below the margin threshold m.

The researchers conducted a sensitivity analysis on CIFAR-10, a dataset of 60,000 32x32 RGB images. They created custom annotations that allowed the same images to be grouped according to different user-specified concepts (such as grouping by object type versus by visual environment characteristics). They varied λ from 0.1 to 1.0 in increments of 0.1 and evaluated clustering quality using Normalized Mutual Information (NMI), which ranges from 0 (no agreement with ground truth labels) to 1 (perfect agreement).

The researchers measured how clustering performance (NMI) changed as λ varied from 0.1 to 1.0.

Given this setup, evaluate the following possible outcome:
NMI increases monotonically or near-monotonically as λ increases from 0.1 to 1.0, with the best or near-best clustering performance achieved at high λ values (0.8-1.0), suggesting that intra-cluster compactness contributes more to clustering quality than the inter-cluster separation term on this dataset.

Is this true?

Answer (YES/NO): NO